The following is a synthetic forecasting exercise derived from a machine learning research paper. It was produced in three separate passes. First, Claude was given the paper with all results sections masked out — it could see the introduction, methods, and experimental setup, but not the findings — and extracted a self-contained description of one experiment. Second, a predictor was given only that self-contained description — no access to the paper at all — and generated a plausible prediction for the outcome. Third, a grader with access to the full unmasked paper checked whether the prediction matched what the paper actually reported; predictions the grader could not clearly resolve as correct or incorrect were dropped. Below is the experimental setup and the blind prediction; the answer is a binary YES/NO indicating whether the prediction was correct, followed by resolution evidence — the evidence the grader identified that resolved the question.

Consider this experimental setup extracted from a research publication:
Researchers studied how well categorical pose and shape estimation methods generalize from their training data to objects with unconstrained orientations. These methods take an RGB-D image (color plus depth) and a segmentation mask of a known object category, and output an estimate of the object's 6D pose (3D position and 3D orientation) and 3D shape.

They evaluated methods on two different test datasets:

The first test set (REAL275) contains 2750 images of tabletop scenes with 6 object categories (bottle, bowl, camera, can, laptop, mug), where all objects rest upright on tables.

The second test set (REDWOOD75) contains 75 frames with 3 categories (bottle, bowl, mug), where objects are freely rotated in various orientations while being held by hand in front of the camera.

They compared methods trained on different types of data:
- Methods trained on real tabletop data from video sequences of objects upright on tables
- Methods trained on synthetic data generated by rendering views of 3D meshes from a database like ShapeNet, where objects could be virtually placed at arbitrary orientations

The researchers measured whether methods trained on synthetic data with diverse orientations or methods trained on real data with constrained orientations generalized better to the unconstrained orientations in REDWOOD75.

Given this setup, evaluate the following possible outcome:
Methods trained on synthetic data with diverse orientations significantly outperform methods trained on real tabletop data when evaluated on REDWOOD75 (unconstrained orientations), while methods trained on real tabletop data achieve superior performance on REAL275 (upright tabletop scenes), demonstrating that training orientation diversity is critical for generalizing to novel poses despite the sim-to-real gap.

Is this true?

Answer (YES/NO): YES